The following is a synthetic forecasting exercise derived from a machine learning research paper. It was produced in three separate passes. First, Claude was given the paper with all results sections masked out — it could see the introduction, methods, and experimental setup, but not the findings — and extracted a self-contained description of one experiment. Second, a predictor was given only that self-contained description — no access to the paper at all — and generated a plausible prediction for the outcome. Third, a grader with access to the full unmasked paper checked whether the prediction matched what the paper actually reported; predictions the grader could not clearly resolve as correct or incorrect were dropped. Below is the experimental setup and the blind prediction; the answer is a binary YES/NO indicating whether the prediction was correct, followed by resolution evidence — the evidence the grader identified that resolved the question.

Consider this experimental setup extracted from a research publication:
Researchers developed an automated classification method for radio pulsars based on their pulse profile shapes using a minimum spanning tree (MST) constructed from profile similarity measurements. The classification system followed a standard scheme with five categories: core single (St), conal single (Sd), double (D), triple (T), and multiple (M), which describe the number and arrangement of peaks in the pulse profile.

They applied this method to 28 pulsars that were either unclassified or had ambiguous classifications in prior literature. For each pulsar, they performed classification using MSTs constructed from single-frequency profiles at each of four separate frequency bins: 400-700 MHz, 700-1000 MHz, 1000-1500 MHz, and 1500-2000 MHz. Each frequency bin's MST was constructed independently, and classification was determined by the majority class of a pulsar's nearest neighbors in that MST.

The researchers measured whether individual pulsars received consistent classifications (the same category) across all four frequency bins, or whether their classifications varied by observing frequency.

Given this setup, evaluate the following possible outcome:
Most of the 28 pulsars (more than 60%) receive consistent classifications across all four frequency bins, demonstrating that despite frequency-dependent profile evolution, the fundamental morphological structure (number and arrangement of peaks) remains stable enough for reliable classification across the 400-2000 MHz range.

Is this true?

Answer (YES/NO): NO